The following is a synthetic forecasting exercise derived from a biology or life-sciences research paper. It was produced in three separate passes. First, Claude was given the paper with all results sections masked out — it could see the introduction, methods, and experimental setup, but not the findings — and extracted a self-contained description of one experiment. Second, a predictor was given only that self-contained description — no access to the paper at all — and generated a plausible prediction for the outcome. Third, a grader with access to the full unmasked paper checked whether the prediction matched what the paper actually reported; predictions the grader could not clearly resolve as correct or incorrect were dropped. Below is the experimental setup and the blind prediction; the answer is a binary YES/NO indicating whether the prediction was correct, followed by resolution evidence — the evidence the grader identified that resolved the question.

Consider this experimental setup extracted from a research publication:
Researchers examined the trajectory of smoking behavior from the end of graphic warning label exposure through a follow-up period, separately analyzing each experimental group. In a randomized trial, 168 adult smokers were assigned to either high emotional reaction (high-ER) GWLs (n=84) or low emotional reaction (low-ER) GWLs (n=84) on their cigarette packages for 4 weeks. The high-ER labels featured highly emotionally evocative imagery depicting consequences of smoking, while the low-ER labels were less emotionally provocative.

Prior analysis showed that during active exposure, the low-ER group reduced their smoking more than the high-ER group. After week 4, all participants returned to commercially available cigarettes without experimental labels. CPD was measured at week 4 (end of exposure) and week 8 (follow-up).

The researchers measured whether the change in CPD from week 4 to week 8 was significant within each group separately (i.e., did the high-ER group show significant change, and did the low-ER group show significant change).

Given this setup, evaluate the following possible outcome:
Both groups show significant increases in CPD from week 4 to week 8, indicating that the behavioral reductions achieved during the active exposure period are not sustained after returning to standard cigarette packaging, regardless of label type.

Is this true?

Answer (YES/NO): NO